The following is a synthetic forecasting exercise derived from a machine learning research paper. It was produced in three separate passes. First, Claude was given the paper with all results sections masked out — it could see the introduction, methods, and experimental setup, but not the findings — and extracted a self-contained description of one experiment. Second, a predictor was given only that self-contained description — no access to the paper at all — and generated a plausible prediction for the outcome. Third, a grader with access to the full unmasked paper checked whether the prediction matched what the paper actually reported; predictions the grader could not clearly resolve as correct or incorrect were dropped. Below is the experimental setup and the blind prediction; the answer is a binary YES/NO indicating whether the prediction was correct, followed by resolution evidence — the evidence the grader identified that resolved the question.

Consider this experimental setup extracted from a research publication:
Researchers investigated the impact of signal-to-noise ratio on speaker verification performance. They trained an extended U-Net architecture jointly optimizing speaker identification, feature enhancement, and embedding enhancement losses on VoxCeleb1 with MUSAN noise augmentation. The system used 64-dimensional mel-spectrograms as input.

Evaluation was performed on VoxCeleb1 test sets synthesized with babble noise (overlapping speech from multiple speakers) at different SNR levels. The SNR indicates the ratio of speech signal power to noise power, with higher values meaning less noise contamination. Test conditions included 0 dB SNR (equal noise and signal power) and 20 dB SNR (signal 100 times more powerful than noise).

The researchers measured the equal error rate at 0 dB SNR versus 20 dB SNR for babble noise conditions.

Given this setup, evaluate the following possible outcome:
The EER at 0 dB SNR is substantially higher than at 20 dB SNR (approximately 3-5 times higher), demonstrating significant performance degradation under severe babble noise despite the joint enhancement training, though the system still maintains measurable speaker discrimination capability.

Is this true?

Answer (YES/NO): YES